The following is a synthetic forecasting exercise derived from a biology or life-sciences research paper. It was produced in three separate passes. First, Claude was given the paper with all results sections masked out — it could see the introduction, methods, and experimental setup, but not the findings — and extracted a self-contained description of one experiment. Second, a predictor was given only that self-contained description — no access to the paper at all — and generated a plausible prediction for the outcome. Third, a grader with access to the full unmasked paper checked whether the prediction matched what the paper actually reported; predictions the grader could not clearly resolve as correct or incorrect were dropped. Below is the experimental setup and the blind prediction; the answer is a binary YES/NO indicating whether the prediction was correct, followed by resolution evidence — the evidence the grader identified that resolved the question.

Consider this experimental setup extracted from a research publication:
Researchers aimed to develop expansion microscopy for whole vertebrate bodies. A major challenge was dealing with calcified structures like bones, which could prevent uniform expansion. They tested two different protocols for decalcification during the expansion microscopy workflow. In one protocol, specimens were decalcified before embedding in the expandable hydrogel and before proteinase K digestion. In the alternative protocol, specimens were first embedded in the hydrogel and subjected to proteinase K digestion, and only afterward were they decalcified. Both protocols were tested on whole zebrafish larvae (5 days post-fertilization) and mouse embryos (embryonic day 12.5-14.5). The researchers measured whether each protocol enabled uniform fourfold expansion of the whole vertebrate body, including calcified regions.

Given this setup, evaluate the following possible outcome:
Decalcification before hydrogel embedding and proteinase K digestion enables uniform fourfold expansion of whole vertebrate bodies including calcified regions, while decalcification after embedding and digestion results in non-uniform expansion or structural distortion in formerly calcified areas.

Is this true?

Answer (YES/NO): NO